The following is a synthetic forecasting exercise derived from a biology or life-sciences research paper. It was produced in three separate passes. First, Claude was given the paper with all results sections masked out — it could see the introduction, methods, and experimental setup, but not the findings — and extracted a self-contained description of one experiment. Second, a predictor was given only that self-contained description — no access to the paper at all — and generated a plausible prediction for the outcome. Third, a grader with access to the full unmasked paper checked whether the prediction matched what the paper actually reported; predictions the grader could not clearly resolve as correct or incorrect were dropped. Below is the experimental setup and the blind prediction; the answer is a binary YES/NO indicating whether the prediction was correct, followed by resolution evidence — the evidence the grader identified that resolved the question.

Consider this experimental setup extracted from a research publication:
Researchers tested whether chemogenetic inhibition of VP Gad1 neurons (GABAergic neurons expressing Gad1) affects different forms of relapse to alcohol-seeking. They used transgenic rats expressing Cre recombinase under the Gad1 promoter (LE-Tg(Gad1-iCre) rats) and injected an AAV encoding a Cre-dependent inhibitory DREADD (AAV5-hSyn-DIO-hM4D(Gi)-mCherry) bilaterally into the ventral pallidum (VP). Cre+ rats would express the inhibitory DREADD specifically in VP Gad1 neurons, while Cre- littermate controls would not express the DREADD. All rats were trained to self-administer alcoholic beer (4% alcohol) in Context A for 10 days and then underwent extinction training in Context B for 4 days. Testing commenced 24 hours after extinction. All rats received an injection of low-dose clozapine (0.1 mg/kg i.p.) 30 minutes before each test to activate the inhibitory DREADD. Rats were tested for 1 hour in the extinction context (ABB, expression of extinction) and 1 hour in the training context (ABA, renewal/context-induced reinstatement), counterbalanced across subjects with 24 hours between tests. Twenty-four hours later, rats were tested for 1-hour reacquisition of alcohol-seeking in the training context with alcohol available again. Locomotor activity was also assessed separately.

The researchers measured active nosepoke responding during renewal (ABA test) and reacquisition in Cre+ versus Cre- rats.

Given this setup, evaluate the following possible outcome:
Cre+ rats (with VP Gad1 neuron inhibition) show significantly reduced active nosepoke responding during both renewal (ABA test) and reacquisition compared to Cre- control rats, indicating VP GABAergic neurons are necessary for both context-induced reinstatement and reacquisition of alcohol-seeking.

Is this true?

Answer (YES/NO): NO